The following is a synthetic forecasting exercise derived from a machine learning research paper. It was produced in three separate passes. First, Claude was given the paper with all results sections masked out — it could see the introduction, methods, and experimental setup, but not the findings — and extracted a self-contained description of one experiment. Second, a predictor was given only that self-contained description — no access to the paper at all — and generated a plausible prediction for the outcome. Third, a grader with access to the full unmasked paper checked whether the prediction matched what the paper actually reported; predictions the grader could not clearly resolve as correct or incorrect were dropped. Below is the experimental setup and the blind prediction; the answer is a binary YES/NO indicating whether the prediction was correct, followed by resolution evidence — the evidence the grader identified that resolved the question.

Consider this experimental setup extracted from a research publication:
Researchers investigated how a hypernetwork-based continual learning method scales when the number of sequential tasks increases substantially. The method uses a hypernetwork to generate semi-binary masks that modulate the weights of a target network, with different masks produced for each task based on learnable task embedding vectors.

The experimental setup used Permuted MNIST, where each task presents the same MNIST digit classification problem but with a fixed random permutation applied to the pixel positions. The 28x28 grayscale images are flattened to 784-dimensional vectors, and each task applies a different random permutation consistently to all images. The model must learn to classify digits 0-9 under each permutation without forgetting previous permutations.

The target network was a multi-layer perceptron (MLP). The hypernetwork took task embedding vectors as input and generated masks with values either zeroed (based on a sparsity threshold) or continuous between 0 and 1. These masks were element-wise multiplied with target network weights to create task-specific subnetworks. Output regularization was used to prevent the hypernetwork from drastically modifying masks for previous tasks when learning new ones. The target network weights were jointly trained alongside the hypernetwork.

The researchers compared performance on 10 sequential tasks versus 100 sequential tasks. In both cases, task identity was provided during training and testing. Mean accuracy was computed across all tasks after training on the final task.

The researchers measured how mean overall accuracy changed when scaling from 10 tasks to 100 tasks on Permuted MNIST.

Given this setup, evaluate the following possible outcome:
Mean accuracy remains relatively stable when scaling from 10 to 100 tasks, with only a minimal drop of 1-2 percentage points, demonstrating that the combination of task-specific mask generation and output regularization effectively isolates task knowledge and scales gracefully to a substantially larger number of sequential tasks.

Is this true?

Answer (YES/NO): YES